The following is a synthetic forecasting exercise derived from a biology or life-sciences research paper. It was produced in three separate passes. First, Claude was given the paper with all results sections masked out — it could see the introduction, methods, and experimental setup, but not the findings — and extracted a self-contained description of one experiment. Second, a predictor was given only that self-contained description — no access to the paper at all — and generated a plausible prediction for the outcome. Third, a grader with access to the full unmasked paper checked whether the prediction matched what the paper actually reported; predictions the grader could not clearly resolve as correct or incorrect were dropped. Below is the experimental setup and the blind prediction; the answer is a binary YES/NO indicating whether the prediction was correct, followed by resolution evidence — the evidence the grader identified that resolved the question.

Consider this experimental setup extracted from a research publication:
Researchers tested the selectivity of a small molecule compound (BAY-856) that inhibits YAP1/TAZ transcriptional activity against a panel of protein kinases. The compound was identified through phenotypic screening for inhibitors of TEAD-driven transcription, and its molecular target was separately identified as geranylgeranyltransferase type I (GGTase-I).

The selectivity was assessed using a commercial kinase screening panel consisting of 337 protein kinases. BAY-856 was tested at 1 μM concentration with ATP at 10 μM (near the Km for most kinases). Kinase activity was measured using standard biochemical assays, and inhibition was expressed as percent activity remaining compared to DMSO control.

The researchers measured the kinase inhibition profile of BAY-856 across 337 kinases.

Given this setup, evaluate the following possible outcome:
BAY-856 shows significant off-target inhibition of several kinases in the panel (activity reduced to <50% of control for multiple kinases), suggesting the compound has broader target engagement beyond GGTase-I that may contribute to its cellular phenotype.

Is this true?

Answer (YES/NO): NO